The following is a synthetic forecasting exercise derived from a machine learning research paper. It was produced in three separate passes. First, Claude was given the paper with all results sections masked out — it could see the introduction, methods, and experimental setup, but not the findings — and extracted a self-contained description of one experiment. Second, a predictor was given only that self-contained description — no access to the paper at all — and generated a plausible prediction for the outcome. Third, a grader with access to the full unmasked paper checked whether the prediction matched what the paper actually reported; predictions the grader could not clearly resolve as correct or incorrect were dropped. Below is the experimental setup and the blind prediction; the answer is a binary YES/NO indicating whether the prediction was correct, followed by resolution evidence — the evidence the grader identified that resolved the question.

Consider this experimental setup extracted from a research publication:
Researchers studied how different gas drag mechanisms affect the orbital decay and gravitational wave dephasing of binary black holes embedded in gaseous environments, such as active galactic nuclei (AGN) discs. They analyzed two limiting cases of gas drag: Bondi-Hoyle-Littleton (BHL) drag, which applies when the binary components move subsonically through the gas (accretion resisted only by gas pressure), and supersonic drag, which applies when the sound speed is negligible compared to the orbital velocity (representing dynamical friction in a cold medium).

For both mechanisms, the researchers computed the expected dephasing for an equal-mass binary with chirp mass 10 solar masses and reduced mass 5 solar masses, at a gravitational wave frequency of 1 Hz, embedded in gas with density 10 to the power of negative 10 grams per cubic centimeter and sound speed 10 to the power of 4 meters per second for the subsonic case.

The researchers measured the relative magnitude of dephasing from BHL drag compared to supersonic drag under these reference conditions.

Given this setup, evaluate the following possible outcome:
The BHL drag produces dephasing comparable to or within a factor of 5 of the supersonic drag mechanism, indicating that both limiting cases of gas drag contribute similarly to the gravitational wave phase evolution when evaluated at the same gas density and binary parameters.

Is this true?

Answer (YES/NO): NO